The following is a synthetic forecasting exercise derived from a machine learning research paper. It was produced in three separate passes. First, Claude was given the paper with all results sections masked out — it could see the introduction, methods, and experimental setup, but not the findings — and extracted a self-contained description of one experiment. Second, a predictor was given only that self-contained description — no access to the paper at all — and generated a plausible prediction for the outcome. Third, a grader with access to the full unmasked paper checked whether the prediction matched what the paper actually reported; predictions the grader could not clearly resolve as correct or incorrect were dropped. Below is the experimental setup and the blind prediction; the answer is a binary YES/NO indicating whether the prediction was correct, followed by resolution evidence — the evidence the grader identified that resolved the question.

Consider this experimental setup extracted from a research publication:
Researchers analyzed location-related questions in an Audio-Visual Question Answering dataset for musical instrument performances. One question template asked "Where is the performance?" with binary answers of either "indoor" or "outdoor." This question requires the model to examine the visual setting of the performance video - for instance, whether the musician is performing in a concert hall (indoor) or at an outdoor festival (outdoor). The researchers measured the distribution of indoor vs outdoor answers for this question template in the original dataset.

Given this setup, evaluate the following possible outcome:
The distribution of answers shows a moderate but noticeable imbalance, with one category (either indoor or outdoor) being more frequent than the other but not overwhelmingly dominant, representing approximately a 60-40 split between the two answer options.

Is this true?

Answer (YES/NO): NO